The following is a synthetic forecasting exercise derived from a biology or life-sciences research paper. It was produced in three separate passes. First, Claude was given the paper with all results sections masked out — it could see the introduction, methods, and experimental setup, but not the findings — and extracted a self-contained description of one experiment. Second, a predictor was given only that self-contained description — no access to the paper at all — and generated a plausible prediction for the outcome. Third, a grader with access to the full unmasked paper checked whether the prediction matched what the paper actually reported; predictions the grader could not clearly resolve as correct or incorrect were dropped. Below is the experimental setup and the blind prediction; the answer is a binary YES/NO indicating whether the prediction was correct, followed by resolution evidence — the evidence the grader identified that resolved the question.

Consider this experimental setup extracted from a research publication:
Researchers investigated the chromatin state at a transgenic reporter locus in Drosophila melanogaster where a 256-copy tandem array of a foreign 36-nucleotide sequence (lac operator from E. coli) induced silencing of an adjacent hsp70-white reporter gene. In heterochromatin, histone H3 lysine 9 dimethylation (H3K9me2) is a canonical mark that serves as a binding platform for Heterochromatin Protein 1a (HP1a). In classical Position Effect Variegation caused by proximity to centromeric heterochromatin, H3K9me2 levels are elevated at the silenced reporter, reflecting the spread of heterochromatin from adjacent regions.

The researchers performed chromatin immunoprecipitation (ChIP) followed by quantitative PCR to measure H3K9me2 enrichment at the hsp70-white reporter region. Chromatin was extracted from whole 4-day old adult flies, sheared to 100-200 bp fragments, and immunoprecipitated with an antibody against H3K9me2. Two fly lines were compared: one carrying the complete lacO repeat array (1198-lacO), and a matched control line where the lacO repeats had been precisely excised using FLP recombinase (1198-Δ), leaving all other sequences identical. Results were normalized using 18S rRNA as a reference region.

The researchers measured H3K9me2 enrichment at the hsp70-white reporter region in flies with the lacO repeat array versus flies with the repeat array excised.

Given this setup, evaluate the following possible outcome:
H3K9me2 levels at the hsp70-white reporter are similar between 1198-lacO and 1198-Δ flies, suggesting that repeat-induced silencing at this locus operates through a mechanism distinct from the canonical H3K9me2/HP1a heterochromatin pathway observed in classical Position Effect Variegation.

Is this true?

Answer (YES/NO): NO